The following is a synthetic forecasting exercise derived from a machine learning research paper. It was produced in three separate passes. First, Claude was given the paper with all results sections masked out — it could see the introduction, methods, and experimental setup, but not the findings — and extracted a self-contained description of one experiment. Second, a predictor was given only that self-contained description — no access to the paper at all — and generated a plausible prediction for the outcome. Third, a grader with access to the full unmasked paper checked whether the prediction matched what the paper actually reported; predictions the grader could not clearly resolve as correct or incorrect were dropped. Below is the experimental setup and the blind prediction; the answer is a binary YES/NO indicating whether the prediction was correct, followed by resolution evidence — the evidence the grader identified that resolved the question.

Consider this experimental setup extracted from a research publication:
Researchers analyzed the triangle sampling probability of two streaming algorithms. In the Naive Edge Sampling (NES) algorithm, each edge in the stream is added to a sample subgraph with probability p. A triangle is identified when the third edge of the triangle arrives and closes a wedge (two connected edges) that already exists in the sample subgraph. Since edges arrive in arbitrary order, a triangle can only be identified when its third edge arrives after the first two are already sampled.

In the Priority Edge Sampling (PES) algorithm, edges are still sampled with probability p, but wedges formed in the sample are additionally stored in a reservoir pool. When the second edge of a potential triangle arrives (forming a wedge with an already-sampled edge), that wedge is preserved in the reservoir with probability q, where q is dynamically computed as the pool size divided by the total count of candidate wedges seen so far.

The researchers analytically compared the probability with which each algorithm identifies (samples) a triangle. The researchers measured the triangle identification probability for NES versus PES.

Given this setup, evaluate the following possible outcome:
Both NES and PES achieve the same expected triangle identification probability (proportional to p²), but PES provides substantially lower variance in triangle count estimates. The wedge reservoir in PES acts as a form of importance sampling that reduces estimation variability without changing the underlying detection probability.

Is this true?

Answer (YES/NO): NO